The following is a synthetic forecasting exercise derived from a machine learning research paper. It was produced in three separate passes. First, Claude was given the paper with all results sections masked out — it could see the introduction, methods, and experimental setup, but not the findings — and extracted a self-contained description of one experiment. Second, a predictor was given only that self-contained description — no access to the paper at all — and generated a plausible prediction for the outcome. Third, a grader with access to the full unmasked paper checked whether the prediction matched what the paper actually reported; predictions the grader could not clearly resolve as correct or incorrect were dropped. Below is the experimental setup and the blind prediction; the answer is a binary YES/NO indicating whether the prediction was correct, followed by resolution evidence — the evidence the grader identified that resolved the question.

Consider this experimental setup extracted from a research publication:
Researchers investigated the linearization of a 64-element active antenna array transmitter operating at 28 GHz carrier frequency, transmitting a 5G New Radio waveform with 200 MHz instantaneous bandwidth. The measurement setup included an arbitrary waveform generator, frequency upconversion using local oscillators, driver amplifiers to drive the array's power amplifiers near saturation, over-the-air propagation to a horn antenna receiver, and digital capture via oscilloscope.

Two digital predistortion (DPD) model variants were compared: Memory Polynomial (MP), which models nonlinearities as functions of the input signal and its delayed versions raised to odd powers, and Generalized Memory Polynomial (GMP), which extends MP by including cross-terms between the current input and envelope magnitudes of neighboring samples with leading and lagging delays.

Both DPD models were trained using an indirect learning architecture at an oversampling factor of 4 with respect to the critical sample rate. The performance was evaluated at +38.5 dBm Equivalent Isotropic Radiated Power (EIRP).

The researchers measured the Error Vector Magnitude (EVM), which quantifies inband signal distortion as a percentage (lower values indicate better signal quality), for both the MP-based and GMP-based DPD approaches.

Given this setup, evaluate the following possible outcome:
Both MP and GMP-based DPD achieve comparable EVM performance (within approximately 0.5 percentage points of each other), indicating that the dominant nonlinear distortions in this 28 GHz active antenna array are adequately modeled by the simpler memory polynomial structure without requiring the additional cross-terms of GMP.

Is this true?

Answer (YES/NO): NO